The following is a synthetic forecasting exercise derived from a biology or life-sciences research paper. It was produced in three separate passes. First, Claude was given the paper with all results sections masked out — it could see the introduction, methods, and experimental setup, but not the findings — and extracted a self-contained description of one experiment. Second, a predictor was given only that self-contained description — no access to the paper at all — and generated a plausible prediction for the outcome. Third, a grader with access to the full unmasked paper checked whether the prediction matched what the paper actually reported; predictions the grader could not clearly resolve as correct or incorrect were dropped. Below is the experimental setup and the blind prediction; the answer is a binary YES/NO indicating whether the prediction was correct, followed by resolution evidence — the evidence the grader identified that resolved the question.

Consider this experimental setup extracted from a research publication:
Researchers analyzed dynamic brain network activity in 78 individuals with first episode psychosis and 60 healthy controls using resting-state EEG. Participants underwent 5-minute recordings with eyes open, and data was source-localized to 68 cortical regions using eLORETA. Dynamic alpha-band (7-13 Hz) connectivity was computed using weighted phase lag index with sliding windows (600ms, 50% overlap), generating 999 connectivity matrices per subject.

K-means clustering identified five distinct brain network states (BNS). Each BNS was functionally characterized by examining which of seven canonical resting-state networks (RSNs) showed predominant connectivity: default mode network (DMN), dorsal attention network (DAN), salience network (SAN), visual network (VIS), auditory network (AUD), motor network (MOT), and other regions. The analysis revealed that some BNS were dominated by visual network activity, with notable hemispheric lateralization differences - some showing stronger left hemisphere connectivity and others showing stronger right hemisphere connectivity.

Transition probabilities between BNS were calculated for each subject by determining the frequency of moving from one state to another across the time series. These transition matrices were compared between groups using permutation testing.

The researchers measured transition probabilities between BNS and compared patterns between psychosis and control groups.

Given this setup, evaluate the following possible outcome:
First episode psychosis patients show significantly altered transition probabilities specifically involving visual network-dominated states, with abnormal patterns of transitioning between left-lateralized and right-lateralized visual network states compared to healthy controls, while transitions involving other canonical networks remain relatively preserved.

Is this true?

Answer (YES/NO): YES